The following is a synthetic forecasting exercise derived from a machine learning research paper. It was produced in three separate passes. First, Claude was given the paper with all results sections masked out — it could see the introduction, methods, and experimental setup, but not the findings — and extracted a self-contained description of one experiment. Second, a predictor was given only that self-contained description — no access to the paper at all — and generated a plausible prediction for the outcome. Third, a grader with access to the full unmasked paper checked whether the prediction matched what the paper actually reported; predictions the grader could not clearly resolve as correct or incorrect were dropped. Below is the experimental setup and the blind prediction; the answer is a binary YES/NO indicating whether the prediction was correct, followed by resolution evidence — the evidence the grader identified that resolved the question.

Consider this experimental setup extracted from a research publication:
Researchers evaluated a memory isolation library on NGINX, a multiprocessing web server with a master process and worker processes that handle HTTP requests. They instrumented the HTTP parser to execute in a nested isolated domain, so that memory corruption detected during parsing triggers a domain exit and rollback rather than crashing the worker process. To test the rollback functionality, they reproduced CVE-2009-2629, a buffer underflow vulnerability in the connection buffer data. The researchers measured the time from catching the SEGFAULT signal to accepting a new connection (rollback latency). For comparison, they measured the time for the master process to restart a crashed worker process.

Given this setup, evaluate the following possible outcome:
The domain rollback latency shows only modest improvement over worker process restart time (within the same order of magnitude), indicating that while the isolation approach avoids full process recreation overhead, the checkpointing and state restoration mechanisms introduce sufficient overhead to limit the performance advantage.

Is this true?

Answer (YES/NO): NO